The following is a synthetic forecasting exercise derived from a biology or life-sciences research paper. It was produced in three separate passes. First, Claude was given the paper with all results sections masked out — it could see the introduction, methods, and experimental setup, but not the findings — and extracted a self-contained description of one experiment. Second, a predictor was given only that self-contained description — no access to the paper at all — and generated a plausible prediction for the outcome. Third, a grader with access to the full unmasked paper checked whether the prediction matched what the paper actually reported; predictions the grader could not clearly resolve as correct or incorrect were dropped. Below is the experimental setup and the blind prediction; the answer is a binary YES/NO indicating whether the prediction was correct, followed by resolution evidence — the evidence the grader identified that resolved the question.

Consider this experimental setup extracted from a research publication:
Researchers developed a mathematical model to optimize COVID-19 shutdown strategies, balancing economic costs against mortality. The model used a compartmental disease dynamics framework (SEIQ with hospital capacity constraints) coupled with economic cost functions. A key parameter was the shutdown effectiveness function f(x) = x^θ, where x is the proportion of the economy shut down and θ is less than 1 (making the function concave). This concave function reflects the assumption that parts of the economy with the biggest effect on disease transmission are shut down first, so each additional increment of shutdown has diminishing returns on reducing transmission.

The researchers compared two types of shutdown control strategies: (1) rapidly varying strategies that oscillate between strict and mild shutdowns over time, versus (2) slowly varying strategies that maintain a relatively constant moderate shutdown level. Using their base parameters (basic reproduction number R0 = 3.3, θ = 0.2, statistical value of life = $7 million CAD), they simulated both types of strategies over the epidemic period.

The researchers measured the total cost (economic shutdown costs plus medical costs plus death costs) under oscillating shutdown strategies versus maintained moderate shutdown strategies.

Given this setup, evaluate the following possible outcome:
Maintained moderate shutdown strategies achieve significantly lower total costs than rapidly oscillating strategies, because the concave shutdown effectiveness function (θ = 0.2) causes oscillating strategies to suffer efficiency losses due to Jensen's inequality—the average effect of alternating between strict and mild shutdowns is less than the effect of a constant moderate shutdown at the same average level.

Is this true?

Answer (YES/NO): YES